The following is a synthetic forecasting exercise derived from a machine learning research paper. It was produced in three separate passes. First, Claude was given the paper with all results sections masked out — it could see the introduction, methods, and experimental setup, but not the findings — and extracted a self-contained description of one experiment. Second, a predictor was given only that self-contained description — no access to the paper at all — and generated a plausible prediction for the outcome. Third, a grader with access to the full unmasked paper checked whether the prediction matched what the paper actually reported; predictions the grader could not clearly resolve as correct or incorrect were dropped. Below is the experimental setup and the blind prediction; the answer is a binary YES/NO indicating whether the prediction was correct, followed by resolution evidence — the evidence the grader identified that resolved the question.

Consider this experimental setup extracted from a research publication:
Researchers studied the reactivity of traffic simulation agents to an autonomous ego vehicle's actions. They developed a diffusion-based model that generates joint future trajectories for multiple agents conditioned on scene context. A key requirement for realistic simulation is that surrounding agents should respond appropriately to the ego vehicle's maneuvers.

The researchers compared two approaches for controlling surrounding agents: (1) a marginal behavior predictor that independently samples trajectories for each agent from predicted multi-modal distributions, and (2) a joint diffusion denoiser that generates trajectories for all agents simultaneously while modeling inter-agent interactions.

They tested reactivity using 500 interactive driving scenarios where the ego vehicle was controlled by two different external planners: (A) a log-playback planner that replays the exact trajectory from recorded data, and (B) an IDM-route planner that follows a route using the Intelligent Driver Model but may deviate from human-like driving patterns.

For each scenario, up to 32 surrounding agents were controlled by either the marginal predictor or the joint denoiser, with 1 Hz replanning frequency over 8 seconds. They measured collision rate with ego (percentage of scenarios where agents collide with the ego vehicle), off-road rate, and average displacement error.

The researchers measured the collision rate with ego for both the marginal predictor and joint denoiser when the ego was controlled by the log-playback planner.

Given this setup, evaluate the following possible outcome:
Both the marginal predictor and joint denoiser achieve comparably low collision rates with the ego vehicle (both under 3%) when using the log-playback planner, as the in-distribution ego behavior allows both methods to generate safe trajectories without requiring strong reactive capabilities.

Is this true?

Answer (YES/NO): NO